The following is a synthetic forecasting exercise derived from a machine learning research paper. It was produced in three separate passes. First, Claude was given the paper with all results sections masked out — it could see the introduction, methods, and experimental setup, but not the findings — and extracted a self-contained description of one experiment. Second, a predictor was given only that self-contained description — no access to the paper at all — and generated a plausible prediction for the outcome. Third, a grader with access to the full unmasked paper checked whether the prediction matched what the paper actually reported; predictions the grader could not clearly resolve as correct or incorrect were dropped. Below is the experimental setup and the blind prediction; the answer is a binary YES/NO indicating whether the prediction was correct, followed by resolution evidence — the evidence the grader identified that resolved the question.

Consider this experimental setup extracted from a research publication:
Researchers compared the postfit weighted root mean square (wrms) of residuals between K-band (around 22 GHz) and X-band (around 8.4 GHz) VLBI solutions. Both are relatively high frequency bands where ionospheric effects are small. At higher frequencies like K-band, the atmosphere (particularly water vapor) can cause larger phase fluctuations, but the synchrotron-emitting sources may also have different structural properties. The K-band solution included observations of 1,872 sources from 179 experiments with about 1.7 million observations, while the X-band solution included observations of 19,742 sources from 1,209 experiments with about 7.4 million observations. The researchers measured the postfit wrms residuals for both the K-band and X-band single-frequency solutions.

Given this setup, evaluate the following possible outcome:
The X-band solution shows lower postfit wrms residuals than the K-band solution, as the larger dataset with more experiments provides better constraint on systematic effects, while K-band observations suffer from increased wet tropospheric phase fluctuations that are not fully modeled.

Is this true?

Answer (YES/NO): NO